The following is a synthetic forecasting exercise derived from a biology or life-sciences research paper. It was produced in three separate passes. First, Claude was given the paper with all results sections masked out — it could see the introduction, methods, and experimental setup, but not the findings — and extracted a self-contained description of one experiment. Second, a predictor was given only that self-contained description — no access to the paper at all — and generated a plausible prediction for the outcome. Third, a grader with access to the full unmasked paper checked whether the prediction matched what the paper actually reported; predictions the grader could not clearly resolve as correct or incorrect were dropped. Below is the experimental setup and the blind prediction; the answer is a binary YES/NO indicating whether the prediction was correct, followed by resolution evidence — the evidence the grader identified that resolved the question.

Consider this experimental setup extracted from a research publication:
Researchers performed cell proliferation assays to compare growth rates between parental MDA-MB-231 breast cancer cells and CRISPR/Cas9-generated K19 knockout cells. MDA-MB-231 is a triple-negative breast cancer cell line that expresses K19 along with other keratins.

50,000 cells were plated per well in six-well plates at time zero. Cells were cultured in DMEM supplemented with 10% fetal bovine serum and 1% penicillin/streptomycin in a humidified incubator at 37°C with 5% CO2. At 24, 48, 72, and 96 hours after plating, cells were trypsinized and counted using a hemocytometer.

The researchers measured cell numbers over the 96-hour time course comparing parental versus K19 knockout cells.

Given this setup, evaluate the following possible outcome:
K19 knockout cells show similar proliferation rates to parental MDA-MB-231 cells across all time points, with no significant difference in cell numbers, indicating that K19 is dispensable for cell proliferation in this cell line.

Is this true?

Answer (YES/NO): NO